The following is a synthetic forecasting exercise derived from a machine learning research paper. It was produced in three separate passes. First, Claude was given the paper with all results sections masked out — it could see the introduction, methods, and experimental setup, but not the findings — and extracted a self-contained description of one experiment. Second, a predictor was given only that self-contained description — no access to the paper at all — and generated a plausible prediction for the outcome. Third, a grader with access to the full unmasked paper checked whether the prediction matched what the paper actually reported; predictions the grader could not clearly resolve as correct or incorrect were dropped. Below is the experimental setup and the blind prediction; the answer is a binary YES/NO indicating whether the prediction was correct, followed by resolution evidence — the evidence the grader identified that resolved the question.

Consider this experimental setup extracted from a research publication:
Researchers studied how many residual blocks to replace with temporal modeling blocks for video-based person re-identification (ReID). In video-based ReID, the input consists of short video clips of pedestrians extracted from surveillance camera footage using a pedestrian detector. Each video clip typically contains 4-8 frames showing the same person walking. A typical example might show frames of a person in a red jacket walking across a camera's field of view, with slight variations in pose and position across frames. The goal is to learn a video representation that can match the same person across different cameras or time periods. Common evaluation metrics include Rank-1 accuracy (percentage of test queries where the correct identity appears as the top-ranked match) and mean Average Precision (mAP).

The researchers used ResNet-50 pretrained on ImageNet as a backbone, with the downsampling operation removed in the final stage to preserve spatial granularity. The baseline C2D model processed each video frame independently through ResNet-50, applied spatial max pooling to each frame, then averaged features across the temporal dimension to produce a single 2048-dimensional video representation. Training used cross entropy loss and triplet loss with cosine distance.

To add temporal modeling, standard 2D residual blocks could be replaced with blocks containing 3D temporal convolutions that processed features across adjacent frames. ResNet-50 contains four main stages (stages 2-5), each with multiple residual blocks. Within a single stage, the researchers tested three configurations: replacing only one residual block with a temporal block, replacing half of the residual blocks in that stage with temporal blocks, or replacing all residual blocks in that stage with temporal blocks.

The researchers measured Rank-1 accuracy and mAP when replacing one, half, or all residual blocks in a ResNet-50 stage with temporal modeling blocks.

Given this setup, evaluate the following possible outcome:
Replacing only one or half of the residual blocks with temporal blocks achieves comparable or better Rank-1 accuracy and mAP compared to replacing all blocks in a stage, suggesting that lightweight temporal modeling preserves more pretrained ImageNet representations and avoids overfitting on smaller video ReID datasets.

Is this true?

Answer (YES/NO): YES